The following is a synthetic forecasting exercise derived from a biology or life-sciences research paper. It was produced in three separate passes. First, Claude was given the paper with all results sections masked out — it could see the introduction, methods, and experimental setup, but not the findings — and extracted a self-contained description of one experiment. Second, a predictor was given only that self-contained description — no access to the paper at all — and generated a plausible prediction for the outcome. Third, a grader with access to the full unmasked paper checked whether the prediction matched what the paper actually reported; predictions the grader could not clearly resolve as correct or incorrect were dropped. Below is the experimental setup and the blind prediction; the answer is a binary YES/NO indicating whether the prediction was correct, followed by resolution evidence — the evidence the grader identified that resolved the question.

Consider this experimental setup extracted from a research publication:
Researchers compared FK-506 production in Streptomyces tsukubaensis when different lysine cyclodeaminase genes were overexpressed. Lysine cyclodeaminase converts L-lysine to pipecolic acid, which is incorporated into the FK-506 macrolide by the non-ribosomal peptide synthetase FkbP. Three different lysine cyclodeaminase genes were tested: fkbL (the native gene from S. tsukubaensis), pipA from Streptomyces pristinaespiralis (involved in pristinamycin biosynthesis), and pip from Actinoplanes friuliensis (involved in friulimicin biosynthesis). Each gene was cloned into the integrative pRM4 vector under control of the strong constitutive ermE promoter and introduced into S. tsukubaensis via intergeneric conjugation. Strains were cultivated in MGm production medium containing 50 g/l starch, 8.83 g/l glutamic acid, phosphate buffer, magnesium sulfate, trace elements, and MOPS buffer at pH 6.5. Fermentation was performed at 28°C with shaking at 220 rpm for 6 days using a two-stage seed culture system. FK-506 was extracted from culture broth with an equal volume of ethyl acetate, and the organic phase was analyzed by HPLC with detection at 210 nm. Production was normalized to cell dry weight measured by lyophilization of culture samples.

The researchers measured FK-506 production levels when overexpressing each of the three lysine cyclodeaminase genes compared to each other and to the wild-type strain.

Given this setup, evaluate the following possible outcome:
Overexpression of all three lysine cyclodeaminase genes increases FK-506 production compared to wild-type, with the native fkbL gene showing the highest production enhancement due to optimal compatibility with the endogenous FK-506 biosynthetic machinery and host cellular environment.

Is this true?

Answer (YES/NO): NO